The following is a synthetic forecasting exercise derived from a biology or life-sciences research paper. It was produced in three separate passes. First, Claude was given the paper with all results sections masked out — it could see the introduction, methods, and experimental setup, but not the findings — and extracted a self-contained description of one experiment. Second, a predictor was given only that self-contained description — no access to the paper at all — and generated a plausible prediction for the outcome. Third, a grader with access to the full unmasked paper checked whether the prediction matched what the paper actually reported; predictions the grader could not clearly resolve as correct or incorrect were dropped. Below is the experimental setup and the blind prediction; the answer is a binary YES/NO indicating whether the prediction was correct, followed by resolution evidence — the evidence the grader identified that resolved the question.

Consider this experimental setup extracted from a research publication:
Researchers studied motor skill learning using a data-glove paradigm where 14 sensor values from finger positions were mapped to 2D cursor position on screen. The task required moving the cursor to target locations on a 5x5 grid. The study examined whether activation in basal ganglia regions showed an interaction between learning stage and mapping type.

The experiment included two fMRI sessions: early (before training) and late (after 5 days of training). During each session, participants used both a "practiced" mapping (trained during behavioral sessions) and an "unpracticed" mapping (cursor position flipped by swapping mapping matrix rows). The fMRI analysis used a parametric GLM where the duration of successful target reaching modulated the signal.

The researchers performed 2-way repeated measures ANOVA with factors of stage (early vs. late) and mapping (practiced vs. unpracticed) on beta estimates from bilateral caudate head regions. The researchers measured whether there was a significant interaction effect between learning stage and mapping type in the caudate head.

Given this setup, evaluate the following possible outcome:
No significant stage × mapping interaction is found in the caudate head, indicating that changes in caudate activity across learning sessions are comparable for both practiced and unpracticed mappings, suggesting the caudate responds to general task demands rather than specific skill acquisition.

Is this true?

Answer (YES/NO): YES